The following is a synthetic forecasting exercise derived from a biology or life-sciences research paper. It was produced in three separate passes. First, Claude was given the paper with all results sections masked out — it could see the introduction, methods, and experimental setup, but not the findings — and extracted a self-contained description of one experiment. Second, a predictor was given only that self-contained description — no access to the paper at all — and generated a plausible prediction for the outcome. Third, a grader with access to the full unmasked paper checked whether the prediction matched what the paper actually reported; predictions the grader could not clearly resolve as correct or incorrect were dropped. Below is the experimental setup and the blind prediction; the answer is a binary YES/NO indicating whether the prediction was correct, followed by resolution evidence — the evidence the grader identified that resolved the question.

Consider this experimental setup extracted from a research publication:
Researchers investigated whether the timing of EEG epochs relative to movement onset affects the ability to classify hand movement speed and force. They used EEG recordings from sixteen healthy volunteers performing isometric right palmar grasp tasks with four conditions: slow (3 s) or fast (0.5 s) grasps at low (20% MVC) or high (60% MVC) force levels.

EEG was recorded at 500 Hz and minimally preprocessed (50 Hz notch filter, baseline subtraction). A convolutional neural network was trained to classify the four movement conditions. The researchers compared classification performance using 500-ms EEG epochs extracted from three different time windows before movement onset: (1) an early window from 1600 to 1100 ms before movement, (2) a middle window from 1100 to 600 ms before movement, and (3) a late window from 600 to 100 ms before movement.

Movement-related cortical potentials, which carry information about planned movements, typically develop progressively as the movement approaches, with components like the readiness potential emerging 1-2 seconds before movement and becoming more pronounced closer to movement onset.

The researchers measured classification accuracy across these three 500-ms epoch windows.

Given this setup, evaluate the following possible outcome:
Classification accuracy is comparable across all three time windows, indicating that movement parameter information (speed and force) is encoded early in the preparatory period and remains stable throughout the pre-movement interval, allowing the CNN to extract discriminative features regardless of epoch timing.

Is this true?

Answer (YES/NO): NO